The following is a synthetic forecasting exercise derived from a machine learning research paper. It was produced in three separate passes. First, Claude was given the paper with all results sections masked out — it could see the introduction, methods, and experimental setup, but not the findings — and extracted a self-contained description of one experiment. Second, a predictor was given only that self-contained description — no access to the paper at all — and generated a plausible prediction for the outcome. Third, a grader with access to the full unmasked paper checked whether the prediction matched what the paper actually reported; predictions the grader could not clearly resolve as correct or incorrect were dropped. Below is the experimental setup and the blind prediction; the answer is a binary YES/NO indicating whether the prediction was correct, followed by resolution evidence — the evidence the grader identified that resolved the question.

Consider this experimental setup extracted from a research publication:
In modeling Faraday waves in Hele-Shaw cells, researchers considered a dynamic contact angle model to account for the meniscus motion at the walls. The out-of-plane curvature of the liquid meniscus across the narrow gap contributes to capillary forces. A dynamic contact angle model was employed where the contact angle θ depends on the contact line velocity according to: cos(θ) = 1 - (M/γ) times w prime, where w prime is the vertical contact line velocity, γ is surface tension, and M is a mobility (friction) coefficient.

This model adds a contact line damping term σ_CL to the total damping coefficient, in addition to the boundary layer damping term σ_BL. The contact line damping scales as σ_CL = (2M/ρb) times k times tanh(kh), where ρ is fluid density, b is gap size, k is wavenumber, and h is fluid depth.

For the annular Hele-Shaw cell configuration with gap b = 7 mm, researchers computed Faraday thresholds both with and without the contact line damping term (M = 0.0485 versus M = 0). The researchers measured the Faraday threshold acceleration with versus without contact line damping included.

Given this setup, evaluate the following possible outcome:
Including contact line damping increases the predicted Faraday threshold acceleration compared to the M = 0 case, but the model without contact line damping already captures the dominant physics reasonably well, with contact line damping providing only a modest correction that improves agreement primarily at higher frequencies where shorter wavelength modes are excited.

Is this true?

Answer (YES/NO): NO